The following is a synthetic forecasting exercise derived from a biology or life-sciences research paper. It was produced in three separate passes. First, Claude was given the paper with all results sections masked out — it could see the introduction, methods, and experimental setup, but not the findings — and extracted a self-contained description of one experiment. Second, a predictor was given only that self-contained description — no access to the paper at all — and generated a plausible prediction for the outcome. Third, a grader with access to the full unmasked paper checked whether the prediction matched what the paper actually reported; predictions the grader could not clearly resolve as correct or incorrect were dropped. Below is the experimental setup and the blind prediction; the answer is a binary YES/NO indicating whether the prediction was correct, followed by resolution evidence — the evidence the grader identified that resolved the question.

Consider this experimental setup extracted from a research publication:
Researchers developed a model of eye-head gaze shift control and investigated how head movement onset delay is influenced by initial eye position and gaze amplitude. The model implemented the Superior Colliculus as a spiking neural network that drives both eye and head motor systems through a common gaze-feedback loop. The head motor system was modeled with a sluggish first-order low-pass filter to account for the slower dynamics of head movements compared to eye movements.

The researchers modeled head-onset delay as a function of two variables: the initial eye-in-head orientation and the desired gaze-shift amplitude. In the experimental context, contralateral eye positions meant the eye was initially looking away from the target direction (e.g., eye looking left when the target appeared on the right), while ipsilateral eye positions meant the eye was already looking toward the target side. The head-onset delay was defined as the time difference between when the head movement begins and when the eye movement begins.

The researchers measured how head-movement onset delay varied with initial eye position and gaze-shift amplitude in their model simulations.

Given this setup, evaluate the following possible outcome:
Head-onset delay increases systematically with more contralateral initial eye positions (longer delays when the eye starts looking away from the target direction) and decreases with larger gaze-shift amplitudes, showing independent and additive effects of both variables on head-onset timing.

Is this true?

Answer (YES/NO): YES